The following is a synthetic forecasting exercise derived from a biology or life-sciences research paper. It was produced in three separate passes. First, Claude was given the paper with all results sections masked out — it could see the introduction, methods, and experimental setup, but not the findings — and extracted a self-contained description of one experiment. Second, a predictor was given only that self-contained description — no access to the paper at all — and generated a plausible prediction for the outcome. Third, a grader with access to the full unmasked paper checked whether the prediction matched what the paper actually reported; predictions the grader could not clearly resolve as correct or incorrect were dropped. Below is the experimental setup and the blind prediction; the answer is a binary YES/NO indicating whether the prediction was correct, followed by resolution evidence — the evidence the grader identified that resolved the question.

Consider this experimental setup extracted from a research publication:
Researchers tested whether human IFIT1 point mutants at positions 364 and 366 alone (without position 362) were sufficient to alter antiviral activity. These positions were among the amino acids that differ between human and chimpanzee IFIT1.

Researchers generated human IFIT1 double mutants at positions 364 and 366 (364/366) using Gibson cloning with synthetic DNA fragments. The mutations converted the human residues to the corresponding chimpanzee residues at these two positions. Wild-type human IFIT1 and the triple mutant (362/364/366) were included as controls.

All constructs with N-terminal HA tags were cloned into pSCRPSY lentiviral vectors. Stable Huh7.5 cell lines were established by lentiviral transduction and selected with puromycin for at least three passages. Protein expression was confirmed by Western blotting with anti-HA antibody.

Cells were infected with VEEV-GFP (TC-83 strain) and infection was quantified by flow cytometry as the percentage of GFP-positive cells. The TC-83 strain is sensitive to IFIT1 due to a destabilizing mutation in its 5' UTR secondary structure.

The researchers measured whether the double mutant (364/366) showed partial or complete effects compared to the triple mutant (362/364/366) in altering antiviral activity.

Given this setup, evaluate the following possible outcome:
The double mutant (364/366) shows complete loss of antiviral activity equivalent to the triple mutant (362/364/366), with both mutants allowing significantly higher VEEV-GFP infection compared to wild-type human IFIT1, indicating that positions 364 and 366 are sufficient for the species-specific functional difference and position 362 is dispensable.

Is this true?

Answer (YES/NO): YES